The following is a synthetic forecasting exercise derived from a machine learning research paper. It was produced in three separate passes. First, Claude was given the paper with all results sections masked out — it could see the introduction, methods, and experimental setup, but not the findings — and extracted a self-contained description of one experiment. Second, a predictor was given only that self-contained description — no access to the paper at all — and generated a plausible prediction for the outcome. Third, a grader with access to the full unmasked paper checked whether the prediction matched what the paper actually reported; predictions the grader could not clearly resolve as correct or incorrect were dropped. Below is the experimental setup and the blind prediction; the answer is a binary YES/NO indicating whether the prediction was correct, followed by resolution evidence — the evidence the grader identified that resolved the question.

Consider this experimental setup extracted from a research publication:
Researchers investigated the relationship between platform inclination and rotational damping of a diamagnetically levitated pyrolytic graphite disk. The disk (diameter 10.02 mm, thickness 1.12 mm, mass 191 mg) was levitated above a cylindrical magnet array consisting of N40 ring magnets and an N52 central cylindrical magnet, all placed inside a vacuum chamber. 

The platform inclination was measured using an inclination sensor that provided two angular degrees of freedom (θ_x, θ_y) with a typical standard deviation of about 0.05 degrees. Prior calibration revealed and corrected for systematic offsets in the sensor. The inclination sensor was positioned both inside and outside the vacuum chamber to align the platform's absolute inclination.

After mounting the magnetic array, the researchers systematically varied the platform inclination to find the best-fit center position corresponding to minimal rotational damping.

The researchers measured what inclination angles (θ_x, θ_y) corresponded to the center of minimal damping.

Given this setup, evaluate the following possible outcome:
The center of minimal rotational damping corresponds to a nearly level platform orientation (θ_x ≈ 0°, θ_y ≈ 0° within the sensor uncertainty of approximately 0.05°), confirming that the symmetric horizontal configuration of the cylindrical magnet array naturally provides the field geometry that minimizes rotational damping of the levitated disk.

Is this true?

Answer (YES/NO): NO